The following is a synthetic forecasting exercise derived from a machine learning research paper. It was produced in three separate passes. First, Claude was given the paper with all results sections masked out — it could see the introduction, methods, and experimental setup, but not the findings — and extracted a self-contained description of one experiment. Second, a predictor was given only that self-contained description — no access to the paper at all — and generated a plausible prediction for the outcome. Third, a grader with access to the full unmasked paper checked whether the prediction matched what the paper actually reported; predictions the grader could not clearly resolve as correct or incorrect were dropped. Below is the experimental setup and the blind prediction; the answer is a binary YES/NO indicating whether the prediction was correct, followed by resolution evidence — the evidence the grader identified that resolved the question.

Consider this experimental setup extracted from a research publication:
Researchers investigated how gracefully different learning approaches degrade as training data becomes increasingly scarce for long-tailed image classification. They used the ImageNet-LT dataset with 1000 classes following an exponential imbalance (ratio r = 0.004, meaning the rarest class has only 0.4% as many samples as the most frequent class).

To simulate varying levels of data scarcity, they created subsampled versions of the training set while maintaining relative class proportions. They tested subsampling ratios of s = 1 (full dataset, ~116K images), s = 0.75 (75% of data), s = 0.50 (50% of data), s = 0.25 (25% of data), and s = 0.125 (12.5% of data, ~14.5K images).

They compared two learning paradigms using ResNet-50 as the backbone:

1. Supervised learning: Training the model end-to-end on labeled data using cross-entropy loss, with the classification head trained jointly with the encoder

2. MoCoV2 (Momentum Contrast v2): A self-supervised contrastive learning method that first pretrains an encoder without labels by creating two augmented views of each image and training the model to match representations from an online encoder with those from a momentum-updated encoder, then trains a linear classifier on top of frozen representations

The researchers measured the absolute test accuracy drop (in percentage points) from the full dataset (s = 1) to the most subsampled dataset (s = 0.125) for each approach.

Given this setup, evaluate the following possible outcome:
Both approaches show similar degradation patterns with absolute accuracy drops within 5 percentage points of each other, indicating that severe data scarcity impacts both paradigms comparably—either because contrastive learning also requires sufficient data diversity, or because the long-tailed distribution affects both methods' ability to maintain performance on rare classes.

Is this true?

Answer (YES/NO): NO